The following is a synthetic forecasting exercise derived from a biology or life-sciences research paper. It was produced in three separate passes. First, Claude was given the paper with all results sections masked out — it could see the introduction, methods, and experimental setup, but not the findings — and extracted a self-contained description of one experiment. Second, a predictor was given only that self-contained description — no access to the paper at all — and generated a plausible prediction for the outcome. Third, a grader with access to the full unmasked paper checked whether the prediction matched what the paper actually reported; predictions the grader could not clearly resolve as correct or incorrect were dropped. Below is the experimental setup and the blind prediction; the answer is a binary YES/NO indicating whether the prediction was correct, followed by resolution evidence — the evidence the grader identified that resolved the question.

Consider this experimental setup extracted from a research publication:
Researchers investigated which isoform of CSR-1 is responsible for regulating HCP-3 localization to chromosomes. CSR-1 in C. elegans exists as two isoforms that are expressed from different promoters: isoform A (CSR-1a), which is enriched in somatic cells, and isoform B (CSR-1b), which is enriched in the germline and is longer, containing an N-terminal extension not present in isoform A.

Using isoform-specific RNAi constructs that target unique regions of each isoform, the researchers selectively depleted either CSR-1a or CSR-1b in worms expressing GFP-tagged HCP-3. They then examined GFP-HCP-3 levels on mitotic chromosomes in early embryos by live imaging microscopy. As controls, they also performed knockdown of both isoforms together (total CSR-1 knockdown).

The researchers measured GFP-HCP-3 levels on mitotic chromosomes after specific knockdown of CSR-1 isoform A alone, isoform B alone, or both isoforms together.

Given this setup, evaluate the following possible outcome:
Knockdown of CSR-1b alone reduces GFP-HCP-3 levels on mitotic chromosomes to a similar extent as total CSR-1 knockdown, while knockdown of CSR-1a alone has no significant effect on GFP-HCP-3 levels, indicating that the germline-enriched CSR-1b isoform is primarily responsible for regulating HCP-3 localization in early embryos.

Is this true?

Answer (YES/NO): NO